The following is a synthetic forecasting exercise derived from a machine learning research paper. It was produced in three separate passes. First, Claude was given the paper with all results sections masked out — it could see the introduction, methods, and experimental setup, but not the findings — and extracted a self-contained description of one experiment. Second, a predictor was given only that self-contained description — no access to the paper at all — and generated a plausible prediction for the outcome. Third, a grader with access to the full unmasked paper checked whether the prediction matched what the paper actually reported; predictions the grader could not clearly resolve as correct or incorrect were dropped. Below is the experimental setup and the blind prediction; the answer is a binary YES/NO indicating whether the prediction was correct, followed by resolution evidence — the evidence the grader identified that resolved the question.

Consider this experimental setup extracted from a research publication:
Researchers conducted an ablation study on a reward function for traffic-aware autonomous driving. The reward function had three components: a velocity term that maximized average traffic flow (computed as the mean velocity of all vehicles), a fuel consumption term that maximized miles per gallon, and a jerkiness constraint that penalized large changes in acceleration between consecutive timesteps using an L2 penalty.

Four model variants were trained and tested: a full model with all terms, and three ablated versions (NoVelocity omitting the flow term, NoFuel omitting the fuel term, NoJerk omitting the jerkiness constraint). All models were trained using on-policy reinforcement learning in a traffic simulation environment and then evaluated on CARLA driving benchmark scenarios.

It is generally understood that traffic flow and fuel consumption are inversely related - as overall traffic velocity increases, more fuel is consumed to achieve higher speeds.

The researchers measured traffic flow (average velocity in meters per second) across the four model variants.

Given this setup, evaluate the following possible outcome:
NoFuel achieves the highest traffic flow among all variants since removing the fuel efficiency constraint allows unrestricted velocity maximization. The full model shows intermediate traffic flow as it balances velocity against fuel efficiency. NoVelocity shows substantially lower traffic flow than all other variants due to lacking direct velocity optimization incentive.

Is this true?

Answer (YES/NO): NO